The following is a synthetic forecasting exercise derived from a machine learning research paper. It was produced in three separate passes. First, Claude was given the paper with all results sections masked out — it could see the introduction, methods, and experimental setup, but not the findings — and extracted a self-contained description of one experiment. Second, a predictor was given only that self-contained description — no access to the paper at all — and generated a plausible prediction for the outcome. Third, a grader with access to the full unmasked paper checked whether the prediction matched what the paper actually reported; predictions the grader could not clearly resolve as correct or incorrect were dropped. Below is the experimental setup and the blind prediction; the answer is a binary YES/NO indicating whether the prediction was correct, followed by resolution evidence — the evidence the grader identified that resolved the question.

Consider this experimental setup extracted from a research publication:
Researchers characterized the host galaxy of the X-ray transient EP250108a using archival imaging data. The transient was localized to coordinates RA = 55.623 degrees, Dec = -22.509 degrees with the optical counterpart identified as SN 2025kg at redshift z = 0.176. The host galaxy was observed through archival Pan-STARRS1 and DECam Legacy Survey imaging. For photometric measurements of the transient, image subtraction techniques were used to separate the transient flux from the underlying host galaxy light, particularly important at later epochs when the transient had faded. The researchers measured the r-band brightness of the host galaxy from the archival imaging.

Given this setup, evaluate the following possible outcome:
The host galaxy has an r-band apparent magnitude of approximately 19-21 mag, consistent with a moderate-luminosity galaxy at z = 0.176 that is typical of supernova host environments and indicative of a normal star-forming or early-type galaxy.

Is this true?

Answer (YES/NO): NO